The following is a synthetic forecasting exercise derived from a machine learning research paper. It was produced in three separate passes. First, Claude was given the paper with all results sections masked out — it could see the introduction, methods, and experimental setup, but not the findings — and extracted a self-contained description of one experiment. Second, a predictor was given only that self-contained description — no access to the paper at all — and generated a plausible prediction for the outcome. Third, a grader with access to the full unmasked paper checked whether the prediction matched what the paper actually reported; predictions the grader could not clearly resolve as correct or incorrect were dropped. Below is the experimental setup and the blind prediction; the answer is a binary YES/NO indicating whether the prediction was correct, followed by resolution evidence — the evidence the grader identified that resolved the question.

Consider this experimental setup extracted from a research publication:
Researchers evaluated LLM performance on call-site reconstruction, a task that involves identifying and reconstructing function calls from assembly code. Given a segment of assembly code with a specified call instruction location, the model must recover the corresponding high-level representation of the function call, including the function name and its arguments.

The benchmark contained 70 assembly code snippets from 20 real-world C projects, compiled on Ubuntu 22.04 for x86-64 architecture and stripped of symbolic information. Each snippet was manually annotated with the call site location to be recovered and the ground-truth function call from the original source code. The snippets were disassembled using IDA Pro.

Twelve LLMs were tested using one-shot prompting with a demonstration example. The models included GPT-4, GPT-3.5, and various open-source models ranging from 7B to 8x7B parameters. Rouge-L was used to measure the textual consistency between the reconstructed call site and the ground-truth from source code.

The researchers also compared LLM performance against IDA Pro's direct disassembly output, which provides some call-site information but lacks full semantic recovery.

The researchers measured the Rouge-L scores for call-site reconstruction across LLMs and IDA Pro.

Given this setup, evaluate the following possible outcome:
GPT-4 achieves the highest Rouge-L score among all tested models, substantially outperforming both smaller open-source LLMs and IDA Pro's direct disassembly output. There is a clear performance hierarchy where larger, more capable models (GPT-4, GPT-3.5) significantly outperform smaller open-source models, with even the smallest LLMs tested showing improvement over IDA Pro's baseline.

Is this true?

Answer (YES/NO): NO